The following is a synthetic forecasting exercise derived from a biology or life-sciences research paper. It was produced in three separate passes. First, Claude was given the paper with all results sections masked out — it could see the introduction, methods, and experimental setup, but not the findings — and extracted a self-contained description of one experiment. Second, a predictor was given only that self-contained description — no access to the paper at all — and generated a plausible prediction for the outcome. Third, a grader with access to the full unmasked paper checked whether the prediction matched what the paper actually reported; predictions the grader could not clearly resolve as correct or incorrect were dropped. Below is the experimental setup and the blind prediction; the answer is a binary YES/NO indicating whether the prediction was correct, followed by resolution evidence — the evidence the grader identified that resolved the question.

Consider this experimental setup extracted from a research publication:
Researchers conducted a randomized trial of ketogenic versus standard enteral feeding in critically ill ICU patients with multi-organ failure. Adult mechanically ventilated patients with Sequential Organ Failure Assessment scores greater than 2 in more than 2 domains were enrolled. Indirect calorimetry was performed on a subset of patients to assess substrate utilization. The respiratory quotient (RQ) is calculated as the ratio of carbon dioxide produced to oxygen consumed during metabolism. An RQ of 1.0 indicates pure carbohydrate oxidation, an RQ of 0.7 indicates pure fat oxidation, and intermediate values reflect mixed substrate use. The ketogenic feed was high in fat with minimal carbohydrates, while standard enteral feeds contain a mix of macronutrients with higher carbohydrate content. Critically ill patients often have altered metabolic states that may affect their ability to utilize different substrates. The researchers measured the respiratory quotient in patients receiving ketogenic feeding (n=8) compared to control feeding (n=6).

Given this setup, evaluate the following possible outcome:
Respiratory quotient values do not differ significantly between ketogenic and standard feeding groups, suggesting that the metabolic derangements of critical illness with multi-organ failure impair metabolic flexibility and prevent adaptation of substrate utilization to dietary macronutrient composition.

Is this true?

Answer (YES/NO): NO